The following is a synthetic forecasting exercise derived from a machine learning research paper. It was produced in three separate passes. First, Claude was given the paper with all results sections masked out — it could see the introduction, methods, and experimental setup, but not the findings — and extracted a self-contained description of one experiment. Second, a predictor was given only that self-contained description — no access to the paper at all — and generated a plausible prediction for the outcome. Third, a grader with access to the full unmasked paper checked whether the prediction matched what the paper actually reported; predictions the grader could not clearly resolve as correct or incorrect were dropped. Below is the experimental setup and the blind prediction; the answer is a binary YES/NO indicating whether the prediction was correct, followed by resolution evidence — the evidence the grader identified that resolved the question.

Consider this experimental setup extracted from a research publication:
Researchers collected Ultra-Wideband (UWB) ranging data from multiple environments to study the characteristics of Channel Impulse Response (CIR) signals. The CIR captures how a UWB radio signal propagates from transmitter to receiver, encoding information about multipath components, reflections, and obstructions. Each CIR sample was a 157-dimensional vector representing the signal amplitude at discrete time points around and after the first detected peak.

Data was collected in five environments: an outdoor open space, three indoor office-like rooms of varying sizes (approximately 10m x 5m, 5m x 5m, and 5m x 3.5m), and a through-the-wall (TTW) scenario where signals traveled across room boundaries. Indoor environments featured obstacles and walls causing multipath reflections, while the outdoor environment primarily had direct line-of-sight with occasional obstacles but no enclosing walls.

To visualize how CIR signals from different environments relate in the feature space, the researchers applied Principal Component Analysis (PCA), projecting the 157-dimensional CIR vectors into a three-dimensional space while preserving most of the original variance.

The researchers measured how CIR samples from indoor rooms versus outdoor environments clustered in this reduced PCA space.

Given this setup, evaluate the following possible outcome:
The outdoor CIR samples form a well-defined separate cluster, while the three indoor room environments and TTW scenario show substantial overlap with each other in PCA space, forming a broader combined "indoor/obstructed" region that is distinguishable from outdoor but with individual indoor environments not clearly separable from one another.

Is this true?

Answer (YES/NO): YES